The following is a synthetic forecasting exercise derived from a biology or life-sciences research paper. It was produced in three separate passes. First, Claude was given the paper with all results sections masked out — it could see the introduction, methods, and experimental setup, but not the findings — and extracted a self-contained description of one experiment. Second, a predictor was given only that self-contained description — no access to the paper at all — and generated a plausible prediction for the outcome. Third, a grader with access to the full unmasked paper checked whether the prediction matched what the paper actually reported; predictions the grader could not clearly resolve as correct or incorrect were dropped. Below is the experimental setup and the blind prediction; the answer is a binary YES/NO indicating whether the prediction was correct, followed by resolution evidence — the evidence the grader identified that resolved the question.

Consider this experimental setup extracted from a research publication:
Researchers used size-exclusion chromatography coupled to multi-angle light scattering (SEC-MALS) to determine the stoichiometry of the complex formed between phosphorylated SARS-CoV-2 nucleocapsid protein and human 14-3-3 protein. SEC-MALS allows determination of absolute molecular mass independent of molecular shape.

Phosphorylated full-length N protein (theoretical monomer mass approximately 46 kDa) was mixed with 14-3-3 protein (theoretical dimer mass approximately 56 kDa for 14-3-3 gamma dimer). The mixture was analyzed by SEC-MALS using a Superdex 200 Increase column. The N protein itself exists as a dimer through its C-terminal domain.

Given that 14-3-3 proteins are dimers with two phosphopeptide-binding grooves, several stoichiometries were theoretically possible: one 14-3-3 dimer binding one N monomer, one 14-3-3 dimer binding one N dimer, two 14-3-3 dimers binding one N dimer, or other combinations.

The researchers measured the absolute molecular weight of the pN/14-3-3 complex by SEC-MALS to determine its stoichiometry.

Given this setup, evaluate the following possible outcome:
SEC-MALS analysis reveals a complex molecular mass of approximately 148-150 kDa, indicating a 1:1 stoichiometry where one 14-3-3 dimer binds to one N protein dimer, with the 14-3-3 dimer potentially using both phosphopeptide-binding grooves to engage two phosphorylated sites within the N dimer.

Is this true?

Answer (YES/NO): YES